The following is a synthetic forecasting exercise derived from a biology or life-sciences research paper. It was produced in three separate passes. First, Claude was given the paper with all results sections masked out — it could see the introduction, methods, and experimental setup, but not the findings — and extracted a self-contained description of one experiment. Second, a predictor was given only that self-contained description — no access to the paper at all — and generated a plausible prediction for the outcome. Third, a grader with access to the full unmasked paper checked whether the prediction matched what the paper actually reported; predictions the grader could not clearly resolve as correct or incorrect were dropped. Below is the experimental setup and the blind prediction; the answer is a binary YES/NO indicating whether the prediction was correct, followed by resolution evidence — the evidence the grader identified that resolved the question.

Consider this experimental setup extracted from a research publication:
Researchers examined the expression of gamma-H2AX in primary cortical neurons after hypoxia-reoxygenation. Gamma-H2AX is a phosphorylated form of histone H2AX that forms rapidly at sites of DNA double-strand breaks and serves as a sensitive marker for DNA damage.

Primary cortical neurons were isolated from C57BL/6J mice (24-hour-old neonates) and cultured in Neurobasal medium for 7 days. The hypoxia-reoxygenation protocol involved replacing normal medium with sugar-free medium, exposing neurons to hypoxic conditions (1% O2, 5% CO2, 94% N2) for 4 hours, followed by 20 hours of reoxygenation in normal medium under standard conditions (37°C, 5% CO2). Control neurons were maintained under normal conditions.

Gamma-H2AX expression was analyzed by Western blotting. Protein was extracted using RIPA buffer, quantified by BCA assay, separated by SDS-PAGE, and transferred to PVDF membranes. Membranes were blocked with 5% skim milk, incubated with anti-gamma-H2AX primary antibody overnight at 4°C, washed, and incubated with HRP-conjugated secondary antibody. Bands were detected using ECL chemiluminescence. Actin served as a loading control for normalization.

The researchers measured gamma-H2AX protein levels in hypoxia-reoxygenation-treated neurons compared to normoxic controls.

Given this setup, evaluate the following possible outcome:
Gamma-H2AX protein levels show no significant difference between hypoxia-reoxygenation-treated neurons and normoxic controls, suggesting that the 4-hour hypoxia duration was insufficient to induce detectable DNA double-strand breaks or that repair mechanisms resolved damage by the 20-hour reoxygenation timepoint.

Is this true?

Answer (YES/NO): NO